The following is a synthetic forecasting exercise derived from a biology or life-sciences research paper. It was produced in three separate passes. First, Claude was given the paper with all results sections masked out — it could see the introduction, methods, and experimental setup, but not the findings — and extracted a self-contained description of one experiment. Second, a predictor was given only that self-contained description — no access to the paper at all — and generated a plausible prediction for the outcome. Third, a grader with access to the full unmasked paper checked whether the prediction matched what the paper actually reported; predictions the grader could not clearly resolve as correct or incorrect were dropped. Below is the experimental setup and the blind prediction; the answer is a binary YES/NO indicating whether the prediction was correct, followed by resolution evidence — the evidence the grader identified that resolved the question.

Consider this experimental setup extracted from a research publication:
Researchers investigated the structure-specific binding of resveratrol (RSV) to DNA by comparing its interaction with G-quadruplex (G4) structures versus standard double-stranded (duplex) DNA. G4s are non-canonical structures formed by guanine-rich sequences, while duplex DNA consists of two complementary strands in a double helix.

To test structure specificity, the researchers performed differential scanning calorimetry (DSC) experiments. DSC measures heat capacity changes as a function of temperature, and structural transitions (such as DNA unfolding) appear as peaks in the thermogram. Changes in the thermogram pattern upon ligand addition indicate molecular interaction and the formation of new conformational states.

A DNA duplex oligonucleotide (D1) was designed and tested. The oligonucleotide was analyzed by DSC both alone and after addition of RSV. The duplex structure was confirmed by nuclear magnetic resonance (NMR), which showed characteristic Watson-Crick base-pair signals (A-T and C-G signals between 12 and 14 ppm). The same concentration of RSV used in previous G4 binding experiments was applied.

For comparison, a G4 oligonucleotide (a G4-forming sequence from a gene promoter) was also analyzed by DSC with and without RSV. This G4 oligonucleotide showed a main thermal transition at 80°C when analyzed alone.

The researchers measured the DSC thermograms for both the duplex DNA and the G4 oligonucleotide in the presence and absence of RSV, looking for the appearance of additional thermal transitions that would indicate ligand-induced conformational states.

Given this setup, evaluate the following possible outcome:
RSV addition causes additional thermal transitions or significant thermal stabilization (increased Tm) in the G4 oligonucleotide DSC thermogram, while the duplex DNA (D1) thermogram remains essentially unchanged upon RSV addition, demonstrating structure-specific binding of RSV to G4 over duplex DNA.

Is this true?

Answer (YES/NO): YES